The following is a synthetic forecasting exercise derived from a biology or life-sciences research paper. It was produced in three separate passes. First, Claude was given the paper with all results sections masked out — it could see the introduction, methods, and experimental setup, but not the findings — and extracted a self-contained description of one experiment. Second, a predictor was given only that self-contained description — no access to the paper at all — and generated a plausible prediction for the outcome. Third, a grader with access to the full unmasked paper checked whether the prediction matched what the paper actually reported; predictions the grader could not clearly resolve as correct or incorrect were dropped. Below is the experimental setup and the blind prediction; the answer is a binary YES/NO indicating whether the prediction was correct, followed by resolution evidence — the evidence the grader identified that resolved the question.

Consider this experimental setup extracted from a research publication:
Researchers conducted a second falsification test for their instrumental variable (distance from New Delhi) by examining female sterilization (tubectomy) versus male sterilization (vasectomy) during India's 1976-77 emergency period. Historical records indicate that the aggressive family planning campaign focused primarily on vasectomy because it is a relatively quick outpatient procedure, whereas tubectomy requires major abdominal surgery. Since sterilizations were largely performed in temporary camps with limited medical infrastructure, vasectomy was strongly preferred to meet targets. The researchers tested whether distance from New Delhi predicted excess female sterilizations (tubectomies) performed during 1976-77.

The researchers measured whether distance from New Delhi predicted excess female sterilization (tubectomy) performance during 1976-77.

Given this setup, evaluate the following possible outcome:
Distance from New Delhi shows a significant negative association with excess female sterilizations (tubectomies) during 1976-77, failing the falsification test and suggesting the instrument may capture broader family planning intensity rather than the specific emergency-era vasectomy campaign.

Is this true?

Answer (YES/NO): NO